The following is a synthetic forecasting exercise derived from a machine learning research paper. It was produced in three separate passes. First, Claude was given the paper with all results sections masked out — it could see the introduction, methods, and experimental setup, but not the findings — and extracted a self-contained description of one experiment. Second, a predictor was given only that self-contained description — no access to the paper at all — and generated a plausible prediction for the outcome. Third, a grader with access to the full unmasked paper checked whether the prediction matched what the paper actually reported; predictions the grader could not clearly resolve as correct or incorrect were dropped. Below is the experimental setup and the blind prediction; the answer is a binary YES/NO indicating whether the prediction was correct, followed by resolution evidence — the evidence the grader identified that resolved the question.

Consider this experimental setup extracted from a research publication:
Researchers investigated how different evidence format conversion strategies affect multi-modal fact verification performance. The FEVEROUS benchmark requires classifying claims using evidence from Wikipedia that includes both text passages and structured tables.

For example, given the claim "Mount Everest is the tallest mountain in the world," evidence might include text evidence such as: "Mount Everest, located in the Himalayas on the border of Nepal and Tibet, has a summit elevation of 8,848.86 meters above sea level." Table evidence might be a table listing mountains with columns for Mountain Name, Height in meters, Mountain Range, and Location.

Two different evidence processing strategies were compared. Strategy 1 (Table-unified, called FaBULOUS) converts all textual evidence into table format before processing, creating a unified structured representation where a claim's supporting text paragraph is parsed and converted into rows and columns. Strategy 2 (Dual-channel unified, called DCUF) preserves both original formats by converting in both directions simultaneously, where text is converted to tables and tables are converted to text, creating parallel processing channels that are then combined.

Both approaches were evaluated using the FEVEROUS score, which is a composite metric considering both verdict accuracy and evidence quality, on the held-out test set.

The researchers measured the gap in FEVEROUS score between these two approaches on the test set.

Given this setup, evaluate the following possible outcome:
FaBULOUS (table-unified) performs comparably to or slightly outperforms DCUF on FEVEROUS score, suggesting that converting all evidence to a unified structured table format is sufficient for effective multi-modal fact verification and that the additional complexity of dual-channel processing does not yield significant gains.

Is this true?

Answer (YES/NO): NO